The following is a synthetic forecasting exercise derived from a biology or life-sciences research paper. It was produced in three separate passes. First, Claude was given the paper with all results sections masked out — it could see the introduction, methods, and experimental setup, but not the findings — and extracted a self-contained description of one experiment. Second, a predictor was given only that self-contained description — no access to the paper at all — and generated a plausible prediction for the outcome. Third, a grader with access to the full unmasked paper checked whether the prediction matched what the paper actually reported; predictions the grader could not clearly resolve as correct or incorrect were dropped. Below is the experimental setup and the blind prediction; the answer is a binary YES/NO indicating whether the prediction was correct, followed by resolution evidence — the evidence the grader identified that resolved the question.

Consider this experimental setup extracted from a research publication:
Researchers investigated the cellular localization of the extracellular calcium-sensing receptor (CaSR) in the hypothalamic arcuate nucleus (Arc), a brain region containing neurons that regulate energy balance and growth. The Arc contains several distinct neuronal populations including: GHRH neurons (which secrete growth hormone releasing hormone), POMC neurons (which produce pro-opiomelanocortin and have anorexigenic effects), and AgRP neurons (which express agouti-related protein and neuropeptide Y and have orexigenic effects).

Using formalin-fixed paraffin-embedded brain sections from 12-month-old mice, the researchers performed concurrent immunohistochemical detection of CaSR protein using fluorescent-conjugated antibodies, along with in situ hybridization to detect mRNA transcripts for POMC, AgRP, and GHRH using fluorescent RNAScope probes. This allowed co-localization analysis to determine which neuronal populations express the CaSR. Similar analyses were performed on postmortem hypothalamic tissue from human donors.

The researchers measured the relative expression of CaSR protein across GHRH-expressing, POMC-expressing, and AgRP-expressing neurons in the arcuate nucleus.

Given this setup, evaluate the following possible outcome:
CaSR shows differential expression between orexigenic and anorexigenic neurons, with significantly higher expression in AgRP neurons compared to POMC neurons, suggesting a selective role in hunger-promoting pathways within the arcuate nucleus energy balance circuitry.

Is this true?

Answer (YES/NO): NO